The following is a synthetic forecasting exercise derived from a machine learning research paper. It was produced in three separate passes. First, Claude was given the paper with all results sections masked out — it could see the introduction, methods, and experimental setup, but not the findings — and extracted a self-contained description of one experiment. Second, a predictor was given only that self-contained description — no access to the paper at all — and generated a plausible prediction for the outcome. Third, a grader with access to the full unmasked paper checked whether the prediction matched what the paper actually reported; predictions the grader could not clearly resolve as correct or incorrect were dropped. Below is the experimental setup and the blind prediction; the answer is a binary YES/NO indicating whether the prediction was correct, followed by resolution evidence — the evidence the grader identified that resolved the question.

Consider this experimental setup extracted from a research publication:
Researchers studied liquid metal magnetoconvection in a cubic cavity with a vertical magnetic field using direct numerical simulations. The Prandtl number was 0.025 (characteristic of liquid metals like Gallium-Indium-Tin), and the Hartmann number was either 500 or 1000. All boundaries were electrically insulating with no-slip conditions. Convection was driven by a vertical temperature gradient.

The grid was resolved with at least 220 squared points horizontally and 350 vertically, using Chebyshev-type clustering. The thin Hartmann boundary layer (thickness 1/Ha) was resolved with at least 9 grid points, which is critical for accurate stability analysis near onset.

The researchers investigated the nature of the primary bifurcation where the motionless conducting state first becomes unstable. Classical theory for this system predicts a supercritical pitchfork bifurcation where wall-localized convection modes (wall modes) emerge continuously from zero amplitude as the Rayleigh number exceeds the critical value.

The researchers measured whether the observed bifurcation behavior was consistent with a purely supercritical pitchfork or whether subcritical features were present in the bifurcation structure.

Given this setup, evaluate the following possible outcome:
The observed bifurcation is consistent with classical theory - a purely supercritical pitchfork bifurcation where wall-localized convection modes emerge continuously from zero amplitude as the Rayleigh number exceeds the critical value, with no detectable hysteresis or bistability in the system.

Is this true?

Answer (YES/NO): NO